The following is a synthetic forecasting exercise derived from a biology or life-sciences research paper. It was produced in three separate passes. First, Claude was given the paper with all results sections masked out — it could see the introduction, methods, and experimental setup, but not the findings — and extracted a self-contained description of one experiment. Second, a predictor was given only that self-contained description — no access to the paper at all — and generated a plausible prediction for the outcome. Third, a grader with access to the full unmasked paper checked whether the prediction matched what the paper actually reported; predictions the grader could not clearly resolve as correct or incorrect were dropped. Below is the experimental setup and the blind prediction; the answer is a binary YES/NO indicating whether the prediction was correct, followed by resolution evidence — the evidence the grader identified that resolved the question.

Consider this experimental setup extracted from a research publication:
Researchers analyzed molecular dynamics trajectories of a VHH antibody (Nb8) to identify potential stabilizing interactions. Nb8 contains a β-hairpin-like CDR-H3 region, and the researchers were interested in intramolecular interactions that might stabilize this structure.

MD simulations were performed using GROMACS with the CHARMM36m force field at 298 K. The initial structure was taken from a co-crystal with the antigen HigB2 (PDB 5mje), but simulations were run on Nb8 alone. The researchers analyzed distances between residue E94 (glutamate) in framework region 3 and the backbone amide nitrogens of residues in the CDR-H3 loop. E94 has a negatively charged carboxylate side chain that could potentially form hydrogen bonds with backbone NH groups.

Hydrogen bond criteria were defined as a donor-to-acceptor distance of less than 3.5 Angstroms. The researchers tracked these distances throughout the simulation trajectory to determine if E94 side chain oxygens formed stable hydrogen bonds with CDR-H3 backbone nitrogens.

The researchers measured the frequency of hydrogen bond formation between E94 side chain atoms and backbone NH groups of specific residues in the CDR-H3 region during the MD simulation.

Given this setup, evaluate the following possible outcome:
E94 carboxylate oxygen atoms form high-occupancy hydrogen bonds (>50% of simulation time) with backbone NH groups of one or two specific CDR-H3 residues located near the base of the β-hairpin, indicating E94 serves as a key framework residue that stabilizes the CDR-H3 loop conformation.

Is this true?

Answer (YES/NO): NO